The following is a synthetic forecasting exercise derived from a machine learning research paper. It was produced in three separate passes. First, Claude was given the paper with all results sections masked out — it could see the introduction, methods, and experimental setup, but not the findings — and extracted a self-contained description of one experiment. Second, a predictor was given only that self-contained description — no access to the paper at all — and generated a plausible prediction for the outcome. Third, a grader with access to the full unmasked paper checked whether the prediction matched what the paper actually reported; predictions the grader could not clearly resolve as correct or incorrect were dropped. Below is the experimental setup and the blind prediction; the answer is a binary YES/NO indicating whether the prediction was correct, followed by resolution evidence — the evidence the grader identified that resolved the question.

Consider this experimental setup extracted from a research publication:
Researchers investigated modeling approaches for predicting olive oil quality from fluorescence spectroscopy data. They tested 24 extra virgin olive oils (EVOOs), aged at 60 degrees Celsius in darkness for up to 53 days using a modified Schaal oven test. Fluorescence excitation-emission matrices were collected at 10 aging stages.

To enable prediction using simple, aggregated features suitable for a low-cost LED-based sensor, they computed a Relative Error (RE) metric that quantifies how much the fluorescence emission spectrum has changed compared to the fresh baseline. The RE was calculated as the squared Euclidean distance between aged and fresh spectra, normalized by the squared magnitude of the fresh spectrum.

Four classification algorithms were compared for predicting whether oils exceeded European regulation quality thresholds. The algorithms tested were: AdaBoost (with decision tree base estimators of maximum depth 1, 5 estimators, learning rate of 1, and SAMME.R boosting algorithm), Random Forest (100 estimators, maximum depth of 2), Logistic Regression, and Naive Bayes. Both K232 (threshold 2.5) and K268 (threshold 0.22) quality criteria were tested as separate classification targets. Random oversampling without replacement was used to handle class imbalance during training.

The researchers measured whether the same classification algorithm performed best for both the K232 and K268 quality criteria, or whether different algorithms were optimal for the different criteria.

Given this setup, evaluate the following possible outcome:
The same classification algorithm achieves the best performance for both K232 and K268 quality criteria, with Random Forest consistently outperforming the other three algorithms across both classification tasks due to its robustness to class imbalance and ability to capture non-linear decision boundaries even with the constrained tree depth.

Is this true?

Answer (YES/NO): NO